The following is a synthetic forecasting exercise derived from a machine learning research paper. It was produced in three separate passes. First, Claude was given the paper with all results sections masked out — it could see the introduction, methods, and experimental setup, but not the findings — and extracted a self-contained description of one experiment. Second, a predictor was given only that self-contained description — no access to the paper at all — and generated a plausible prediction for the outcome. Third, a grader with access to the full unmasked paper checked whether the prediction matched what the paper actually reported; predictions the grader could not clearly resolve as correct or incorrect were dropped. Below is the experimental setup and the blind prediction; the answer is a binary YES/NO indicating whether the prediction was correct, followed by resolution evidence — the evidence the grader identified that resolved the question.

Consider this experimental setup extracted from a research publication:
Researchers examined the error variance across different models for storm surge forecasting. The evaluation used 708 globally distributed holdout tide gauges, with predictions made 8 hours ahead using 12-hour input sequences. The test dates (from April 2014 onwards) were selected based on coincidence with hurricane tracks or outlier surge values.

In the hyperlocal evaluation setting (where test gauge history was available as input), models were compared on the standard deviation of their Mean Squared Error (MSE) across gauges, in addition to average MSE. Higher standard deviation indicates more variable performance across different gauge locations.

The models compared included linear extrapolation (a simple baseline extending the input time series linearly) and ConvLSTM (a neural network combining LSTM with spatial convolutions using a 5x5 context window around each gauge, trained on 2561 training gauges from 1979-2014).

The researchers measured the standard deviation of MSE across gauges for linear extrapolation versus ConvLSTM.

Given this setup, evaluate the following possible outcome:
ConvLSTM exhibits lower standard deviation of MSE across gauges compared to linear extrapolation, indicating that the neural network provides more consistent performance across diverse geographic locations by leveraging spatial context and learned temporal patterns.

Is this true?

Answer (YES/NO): NO